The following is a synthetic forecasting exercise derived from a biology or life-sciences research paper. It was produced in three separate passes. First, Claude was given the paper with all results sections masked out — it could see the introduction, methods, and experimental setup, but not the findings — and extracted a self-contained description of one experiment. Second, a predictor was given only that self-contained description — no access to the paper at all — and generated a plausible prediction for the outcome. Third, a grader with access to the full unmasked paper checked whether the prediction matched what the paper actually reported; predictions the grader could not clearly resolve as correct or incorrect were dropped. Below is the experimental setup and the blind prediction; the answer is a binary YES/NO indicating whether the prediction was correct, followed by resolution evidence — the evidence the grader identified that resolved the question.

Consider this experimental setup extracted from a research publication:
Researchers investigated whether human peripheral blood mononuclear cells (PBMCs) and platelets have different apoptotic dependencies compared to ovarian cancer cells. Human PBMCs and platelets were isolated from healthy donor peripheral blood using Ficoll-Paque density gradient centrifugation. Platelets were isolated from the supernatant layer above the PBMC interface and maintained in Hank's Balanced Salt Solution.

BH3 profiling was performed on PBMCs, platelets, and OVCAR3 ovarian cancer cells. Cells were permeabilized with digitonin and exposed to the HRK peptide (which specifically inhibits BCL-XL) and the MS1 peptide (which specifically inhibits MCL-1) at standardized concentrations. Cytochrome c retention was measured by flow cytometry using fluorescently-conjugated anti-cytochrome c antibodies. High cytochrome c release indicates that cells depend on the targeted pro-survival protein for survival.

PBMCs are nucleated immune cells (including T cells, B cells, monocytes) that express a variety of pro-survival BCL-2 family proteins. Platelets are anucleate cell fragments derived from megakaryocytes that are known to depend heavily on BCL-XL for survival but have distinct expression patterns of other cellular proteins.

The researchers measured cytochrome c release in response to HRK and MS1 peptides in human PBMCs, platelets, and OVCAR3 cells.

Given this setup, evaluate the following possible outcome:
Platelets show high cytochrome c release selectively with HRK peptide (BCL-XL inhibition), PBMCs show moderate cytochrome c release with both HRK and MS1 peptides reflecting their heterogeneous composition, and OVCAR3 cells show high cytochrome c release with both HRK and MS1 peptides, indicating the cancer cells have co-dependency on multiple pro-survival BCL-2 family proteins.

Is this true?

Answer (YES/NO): NO